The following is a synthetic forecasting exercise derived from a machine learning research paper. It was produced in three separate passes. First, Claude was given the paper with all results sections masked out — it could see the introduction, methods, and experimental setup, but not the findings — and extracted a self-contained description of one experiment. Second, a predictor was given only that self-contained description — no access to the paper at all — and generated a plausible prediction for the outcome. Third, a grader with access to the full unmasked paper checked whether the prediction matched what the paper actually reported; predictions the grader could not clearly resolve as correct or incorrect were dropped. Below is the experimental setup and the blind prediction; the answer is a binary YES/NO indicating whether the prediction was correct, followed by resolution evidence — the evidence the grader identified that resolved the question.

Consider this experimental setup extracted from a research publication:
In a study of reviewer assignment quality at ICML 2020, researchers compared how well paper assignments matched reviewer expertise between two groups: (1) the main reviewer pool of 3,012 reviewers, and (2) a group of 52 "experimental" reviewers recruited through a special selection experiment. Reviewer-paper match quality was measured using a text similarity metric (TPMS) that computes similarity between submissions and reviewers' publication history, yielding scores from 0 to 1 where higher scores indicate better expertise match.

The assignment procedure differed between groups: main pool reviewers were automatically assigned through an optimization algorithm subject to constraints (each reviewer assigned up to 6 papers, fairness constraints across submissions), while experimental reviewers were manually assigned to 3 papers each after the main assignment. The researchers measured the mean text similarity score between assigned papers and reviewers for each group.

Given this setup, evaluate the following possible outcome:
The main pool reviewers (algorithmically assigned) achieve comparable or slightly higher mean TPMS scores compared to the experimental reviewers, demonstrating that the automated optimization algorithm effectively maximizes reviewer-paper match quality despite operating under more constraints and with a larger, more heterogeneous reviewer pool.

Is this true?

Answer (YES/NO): NO